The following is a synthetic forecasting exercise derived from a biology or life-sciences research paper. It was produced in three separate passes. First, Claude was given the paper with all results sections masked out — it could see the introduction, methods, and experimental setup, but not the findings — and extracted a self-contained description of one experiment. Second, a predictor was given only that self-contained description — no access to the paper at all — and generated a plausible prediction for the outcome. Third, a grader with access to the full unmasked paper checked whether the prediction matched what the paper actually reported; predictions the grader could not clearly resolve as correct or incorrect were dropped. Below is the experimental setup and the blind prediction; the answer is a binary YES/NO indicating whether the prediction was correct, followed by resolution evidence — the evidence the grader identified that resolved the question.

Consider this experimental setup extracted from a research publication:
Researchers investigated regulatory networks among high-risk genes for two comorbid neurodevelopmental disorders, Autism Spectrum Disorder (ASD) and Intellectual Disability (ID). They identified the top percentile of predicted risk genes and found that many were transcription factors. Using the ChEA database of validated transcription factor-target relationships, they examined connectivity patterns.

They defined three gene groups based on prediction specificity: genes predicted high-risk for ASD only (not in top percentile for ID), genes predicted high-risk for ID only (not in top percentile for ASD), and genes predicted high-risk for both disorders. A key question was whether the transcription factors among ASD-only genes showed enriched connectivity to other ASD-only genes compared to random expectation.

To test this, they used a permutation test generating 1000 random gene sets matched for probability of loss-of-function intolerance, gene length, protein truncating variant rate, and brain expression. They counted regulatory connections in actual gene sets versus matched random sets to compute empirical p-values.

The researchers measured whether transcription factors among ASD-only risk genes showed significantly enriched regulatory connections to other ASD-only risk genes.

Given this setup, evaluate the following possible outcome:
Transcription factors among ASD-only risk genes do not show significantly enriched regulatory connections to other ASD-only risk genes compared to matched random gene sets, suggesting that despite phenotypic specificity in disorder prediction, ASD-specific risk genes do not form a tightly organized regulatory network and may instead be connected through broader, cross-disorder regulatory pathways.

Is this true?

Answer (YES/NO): NO